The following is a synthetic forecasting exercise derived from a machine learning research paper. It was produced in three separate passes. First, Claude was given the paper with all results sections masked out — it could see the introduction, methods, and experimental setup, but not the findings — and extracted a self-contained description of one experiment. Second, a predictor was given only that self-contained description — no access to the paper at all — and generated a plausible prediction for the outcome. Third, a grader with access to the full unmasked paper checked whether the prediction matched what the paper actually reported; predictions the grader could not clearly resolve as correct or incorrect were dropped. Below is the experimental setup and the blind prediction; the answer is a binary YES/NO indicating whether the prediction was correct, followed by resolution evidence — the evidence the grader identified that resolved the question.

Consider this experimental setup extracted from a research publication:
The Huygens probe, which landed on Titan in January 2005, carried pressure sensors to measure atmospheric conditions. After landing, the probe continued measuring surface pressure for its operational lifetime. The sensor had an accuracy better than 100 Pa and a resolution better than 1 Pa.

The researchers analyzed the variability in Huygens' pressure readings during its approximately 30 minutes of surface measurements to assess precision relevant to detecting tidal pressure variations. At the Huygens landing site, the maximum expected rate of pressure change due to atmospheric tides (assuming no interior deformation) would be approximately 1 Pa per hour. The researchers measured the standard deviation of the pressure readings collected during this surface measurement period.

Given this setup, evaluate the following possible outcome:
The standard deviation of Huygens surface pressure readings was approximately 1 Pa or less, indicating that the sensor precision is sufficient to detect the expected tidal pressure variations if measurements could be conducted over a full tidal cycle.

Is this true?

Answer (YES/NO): YES